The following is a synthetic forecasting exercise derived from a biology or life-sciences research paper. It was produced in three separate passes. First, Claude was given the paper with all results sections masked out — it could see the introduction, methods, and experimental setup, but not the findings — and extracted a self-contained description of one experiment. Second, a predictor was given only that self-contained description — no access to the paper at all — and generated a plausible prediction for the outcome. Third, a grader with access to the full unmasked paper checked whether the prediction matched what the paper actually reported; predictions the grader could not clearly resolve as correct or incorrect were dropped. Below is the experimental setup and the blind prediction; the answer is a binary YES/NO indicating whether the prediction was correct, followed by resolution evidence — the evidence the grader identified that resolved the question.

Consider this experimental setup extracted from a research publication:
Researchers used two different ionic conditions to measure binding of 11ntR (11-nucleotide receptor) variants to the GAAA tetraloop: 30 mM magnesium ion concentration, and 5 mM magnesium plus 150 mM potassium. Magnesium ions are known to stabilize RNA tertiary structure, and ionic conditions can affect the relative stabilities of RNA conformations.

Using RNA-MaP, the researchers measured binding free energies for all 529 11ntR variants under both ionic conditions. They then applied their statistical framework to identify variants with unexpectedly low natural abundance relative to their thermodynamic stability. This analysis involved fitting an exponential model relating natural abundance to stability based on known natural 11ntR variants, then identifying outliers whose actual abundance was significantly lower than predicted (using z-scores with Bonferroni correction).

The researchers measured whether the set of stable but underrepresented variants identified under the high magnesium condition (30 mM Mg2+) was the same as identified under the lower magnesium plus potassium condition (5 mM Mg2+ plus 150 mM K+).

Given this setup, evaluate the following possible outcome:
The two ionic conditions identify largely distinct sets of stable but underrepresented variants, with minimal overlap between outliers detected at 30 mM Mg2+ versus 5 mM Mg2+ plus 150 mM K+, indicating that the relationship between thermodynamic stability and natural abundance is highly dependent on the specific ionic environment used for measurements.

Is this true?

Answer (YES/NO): YES